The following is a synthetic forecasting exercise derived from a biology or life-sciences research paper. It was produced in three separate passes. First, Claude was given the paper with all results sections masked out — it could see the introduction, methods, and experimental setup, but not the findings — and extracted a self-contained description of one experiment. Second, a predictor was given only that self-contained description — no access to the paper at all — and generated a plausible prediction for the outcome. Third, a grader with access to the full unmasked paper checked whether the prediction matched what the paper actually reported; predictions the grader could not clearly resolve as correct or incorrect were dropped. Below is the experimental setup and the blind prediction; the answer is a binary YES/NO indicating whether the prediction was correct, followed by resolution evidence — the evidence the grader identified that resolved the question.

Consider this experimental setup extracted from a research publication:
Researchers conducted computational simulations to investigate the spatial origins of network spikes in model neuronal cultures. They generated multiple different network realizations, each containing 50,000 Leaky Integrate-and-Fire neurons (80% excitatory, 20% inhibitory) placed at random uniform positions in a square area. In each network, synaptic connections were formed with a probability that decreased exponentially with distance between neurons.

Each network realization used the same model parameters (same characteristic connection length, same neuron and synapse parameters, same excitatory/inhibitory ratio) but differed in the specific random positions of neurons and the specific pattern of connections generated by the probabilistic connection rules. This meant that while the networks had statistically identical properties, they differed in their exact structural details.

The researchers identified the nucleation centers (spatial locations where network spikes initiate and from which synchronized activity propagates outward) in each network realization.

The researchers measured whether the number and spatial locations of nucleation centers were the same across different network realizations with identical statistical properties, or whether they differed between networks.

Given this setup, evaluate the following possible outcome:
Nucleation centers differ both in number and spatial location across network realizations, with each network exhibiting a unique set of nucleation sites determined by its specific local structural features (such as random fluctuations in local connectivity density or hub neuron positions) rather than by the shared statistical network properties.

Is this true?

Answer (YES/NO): YES